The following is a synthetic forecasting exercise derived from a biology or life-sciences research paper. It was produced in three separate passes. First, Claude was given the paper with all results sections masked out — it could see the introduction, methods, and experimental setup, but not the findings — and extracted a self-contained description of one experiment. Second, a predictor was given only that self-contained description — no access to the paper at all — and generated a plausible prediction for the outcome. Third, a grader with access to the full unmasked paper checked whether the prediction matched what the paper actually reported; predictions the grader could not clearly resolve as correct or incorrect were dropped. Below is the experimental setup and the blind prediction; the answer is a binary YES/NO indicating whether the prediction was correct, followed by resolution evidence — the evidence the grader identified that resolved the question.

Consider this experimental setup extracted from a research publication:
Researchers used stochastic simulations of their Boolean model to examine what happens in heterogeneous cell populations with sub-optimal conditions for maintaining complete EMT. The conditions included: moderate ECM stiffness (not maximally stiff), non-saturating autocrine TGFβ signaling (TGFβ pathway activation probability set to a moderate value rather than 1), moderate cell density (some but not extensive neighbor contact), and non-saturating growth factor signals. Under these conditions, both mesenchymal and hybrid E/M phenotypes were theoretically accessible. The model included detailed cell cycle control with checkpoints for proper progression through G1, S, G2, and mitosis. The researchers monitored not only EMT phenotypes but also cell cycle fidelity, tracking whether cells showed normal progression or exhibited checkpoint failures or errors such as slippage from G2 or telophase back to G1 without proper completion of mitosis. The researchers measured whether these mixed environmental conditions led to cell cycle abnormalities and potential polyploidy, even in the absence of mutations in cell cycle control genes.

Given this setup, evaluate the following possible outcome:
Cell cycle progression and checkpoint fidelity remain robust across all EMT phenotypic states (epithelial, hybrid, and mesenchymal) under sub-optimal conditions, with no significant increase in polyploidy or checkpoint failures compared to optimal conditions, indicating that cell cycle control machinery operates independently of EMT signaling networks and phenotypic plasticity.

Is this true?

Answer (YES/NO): NO